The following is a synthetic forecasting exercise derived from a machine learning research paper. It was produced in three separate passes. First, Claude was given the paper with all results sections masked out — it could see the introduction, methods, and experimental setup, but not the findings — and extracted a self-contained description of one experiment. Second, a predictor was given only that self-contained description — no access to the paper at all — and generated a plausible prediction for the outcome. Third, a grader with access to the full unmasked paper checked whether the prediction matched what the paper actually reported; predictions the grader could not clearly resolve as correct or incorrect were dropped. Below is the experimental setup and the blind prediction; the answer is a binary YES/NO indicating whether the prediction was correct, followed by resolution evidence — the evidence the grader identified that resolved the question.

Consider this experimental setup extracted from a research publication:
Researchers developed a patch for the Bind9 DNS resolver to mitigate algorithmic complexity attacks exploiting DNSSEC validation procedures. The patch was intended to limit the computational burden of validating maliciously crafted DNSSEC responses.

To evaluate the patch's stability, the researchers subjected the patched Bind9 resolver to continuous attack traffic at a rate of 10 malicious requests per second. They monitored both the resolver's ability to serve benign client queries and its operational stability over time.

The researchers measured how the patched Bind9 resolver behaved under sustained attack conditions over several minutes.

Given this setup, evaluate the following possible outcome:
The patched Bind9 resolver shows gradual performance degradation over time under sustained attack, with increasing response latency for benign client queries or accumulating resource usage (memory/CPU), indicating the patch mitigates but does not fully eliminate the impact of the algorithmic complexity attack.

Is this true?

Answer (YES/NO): NO